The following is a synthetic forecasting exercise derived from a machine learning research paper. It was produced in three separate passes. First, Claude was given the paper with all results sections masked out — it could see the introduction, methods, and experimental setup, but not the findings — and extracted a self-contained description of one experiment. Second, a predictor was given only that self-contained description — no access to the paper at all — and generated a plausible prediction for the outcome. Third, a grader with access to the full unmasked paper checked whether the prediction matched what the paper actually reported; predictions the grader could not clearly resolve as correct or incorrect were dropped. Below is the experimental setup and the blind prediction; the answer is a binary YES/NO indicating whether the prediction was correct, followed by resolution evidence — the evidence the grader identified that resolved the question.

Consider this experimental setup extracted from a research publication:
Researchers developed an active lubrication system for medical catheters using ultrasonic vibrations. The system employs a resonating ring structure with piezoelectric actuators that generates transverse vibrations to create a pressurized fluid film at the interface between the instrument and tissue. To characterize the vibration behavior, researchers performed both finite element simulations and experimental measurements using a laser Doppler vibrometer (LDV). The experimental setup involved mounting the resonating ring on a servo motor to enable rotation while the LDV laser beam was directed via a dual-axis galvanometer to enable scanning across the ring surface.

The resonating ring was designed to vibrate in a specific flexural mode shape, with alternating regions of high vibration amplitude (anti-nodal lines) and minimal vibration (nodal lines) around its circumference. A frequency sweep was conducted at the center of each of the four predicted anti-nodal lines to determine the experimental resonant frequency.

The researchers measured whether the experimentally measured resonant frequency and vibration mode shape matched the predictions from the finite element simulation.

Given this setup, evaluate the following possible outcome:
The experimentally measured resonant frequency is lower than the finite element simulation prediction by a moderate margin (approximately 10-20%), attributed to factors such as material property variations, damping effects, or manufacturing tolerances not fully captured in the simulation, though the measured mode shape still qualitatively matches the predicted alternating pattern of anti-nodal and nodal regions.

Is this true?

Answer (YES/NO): NO